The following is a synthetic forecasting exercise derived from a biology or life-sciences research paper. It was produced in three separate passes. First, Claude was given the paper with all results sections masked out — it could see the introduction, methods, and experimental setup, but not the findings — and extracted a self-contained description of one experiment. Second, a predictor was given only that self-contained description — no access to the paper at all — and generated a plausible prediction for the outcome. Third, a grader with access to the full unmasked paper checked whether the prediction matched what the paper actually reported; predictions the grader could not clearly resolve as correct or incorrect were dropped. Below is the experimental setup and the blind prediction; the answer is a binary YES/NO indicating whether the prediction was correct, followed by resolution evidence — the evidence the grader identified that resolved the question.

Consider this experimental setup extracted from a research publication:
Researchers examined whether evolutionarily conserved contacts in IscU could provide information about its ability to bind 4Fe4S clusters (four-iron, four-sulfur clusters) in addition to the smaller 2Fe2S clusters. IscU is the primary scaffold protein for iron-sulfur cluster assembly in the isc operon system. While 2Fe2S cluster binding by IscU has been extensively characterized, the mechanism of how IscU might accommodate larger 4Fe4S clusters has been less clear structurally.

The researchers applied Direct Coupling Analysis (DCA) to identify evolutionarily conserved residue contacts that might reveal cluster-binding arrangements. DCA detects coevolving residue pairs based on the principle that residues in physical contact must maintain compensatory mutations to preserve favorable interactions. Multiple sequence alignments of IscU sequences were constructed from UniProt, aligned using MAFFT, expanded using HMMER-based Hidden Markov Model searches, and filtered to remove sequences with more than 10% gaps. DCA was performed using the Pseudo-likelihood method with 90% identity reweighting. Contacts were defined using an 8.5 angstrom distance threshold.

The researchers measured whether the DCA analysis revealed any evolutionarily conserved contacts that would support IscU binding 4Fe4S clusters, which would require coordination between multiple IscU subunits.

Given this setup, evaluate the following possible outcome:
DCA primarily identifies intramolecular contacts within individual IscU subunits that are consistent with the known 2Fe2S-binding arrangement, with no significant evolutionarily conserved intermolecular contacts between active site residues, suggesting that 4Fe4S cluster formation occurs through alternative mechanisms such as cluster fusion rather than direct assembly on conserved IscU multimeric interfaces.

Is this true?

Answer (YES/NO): NO